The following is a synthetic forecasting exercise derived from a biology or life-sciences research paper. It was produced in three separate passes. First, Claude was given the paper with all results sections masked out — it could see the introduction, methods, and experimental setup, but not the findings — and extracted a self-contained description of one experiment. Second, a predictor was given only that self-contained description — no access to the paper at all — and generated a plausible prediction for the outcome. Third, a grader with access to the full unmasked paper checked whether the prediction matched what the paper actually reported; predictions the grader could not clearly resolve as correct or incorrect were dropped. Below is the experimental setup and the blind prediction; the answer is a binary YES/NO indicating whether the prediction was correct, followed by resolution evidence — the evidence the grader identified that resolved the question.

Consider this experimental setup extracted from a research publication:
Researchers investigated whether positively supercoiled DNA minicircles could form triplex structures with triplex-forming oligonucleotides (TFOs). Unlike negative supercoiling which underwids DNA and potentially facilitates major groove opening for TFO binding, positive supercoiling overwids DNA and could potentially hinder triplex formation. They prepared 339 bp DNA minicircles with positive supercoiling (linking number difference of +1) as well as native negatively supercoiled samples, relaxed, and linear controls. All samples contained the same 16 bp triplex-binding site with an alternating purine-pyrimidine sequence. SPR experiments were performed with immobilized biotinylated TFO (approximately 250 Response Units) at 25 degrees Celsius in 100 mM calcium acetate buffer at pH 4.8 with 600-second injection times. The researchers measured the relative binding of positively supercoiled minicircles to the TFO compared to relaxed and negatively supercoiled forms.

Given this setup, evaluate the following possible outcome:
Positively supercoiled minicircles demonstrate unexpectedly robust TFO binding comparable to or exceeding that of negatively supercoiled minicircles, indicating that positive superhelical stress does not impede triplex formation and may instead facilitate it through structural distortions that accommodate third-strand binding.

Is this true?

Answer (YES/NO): NO